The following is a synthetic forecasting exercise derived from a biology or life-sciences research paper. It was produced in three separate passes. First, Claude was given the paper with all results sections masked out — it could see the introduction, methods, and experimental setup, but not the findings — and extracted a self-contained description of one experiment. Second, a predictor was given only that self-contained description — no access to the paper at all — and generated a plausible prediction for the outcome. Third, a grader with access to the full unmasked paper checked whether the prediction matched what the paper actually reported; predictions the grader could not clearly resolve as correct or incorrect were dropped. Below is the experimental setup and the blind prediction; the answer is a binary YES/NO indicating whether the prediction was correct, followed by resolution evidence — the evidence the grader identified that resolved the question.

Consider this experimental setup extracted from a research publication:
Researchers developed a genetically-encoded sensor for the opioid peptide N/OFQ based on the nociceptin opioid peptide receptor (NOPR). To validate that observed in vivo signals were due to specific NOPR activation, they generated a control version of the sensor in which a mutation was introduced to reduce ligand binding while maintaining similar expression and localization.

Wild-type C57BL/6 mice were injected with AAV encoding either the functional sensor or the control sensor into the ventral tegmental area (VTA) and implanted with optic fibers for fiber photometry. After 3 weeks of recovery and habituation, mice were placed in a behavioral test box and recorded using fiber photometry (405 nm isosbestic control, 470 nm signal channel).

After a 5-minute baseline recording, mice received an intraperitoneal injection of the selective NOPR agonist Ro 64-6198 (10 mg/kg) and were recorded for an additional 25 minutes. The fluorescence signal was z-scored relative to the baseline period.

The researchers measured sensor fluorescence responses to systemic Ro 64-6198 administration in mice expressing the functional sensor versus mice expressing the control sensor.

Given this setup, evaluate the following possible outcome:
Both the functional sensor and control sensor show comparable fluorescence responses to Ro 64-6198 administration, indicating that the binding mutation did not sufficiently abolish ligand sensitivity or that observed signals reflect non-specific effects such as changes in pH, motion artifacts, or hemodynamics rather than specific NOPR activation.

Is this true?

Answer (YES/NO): NO